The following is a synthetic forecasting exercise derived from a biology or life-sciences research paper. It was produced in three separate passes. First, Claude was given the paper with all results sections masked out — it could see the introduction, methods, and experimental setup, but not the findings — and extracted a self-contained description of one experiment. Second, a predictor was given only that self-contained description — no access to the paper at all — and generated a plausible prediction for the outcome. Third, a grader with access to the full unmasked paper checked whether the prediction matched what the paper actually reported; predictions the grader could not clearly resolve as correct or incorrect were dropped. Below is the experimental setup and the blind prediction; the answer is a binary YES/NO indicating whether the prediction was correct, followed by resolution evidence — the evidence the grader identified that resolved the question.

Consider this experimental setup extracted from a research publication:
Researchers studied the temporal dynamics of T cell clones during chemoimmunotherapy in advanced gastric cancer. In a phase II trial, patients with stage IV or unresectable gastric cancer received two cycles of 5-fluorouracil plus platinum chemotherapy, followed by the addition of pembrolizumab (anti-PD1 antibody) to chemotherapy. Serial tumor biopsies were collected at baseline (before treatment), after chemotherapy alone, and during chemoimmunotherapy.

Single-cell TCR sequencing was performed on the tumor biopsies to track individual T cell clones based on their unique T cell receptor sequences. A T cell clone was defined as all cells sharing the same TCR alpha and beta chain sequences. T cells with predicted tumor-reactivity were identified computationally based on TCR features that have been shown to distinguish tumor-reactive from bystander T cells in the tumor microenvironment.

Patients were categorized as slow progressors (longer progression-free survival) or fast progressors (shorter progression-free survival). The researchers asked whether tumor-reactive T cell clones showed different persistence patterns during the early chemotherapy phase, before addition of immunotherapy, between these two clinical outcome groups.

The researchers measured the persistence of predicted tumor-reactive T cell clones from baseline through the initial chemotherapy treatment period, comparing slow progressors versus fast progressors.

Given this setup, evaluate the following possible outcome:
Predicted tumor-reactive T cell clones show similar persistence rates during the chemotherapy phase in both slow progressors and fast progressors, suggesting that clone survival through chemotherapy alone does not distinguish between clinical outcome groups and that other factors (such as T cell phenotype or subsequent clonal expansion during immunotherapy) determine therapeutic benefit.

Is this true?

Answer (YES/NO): NO